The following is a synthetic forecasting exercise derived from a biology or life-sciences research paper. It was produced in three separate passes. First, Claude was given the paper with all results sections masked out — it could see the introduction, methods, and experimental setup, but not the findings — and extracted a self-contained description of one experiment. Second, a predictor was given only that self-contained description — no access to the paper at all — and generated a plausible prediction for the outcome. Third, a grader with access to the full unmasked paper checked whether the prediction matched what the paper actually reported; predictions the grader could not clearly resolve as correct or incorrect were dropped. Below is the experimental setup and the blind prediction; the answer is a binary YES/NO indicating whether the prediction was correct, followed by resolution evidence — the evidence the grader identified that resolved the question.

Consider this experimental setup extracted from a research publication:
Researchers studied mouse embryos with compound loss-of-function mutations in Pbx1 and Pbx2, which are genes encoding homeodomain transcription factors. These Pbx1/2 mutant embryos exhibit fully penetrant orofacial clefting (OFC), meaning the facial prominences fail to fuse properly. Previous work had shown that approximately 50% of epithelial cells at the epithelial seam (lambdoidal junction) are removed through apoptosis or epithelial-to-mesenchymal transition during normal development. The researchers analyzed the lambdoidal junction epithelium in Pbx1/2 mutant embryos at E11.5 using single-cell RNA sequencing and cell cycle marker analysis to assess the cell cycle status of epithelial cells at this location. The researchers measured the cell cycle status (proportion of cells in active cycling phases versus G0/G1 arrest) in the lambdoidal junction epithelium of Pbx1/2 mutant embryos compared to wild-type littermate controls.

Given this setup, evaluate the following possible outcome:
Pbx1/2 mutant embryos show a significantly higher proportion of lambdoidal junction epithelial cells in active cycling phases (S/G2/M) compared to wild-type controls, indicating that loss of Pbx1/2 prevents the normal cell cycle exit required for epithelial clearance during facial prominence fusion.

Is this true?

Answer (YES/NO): YES